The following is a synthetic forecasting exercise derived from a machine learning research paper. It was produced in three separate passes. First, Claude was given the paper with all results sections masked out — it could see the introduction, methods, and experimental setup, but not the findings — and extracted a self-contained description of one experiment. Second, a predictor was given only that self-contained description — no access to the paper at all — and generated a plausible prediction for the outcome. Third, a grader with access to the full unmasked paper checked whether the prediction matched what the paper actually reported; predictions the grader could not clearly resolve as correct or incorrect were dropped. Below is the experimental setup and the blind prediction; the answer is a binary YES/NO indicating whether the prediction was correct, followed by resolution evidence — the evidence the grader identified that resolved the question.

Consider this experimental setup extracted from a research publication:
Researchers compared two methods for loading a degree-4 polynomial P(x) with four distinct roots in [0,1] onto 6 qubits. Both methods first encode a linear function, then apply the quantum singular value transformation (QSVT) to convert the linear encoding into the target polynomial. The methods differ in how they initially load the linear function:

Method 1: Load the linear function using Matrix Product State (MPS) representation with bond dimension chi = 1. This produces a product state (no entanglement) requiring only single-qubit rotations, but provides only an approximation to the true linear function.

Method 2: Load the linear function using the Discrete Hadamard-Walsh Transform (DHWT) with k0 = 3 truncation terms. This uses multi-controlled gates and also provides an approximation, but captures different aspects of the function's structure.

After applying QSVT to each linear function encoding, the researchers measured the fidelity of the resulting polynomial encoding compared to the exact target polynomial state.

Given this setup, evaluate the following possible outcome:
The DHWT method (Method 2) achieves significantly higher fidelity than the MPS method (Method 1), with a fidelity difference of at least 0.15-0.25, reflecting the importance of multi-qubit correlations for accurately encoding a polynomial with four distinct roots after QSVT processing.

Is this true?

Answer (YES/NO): NO